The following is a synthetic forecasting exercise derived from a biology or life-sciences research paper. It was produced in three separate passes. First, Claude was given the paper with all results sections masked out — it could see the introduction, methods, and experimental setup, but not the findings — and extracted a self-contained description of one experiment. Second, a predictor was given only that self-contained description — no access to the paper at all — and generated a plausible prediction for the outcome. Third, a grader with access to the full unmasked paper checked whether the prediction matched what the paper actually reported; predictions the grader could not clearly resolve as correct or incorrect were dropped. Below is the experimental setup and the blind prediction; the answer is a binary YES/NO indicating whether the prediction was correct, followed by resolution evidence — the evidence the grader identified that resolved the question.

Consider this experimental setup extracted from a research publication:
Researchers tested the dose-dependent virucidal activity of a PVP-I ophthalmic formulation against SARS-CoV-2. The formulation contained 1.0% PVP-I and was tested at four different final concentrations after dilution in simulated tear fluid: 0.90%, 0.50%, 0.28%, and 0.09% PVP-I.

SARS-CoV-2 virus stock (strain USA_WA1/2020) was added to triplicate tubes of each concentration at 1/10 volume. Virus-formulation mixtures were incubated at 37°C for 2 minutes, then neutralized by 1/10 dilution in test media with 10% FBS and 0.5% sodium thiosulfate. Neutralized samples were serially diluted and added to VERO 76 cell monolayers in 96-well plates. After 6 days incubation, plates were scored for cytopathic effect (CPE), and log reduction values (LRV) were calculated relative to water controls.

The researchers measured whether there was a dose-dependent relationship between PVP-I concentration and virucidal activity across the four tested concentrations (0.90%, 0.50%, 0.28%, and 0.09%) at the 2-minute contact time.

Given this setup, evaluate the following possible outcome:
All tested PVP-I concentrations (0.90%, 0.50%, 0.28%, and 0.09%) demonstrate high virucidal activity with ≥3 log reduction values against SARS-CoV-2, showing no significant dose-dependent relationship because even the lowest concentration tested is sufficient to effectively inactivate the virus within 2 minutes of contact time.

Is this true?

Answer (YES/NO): NO